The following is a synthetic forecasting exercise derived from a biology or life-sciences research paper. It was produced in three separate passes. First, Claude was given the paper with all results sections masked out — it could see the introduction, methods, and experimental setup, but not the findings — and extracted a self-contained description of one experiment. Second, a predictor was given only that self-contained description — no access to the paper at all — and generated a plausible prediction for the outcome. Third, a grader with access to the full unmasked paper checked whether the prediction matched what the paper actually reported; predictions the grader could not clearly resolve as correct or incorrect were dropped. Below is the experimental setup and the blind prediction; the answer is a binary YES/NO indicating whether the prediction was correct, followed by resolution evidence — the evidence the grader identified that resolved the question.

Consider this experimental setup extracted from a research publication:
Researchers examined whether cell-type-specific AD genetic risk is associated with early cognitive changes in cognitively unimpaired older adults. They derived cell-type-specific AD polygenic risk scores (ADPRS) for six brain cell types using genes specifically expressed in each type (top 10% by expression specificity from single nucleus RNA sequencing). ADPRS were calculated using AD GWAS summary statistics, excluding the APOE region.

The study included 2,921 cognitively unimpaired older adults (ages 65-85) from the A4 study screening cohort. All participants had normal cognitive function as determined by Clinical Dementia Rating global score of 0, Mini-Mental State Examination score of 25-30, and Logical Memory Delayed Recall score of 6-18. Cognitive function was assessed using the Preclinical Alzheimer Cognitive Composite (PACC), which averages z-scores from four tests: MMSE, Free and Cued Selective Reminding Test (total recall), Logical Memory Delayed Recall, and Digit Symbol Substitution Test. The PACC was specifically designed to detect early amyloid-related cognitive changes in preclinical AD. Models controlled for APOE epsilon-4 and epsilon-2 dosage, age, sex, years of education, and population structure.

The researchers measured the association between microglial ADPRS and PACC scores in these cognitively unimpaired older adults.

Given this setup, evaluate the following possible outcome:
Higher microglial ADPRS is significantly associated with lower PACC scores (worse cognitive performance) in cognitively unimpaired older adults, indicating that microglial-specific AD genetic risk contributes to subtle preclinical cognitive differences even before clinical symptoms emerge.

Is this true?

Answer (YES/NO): NO